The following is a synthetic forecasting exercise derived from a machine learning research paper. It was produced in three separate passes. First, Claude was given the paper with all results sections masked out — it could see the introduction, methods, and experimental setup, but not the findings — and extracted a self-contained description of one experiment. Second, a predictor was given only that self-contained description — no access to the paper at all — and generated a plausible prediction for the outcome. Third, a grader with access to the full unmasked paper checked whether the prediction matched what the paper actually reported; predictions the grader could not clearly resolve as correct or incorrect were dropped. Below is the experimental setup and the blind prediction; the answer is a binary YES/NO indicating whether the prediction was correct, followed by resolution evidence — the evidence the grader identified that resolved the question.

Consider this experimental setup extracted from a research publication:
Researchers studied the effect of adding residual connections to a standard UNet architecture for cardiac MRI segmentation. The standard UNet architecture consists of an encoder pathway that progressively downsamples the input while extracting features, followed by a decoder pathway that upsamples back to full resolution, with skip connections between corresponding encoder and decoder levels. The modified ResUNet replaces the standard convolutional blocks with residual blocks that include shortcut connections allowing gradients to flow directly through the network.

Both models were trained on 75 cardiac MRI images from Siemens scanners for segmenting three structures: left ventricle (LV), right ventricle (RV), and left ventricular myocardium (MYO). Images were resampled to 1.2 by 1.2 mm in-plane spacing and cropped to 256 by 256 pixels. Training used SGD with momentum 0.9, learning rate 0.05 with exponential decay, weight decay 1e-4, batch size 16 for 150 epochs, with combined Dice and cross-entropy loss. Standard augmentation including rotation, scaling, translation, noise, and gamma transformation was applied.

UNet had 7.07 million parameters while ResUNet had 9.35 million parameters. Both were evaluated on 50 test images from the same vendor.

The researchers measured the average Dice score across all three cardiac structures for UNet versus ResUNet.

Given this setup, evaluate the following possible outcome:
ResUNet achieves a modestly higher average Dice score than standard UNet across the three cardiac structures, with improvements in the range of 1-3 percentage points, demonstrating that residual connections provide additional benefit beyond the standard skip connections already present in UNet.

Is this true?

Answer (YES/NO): NO